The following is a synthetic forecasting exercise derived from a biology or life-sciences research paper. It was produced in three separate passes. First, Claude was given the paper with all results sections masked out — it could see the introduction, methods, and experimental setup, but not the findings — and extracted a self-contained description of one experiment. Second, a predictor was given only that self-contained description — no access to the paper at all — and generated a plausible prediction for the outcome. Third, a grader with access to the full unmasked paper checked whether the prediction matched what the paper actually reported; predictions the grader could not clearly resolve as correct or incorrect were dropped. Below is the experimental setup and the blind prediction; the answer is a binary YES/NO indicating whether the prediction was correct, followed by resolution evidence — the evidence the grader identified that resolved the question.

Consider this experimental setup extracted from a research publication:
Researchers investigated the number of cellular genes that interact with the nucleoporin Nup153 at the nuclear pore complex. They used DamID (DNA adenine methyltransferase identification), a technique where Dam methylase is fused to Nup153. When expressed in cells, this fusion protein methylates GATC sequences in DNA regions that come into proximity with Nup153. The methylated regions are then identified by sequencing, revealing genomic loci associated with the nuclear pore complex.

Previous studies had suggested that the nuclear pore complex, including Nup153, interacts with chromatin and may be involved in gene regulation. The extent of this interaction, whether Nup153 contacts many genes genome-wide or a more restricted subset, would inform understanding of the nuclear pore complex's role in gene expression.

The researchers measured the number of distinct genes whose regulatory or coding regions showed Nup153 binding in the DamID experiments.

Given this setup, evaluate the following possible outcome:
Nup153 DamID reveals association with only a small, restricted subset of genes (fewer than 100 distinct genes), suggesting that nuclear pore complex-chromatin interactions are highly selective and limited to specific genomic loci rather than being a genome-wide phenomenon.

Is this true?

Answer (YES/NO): NO